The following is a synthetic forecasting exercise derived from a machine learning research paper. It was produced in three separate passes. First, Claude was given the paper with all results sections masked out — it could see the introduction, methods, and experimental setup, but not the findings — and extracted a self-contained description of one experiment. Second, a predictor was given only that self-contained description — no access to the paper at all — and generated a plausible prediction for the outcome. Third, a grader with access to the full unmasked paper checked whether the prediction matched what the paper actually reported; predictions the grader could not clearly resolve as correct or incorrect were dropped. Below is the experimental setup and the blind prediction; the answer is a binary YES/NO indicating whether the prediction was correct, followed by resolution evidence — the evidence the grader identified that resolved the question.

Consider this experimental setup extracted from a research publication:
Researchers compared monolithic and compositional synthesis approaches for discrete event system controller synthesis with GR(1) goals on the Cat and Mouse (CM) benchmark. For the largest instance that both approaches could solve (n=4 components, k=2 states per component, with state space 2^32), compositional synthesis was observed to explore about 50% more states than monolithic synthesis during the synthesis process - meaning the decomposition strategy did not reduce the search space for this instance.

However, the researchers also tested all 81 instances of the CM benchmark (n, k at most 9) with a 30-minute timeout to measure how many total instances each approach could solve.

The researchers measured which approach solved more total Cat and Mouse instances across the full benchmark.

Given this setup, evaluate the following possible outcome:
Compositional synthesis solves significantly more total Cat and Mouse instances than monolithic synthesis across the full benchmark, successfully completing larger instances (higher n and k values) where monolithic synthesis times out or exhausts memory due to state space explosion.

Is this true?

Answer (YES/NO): NO